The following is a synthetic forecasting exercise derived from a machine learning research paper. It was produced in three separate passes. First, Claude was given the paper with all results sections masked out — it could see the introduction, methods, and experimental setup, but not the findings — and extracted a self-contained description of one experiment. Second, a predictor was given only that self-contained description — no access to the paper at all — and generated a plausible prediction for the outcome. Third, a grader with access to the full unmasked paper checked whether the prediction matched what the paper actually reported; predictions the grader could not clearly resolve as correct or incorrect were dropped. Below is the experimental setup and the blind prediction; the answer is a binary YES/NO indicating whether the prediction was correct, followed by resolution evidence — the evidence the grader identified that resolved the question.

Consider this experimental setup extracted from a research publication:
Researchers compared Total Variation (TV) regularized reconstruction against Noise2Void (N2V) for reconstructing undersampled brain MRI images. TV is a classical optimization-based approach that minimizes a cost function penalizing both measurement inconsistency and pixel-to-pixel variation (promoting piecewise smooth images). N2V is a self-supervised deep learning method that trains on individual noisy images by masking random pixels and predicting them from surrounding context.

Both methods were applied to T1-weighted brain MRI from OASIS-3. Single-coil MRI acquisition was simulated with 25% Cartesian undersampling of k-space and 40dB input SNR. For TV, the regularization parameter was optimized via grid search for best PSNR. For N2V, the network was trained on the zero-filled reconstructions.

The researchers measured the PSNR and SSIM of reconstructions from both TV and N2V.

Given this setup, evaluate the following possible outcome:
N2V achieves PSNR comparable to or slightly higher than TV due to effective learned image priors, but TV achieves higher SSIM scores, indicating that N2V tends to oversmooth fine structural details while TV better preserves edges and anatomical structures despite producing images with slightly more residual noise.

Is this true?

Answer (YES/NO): NO